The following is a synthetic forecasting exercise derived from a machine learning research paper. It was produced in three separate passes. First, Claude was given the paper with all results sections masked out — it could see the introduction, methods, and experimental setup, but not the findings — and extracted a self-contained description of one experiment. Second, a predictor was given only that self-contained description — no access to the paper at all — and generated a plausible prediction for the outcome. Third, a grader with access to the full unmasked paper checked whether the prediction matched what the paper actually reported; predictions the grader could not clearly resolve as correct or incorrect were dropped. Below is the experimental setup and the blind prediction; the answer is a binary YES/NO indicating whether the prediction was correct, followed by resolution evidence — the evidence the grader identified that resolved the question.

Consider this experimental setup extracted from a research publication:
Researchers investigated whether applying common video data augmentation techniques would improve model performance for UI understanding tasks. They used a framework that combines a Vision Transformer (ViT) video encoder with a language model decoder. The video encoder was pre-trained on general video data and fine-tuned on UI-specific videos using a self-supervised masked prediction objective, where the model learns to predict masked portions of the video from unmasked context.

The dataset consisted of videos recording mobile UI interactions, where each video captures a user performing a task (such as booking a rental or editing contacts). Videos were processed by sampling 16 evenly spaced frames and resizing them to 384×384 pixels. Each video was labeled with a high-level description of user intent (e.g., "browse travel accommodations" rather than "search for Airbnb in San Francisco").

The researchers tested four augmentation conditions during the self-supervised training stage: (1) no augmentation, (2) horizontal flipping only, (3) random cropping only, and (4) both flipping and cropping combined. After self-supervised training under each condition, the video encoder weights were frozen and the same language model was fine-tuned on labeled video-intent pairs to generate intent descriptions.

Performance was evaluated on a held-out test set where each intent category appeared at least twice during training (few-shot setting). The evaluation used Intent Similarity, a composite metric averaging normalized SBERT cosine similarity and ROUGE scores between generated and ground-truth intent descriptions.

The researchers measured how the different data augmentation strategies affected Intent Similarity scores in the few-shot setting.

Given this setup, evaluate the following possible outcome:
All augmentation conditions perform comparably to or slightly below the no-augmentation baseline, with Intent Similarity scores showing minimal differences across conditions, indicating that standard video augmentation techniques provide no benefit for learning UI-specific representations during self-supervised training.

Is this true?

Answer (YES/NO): NO